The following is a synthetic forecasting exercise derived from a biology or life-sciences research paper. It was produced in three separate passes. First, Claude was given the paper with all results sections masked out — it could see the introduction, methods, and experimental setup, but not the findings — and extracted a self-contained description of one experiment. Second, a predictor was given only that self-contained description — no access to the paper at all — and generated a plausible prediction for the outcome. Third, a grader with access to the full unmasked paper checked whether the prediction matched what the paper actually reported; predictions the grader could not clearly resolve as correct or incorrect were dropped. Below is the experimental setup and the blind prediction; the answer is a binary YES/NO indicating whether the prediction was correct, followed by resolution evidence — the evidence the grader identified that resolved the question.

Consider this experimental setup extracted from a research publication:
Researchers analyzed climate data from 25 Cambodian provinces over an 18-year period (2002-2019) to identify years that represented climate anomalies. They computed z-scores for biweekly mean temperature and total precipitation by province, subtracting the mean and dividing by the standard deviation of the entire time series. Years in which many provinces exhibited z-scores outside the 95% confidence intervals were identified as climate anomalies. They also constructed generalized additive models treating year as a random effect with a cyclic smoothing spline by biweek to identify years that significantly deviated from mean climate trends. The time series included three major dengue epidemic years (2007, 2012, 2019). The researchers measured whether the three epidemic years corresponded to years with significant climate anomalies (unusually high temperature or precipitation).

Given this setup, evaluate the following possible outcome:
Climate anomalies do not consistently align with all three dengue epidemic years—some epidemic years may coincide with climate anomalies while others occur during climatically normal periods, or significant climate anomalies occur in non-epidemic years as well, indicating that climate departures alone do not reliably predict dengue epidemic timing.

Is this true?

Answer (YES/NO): YES